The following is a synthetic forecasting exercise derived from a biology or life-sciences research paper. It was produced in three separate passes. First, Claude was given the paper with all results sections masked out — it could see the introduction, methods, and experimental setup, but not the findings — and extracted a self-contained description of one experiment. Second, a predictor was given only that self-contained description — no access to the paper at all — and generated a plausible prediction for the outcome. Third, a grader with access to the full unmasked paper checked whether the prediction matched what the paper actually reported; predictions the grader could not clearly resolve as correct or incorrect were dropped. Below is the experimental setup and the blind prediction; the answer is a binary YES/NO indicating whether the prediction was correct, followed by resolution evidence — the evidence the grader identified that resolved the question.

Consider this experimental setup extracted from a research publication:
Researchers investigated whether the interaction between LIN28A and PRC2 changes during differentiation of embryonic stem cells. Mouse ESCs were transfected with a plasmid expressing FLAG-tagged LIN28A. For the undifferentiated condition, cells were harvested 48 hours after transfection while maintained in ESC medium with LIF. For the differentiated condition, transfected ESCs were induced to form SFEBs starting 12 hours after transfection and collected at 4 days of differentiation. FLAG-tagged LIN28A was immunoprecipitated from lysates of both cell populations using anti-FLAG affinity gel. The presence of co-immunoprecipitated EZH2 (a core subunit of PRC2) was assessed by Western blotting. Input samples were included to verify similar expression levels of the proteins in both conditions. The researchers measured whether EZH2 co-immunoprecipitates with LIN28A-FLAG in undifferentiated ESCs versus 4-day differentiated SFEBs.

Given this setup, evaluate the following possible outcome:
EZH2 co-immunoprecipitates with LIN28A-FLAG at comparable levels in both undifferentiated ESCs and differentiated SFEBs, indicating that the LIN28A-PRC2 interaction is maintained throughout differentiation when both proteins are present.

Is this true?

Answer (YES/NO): NO